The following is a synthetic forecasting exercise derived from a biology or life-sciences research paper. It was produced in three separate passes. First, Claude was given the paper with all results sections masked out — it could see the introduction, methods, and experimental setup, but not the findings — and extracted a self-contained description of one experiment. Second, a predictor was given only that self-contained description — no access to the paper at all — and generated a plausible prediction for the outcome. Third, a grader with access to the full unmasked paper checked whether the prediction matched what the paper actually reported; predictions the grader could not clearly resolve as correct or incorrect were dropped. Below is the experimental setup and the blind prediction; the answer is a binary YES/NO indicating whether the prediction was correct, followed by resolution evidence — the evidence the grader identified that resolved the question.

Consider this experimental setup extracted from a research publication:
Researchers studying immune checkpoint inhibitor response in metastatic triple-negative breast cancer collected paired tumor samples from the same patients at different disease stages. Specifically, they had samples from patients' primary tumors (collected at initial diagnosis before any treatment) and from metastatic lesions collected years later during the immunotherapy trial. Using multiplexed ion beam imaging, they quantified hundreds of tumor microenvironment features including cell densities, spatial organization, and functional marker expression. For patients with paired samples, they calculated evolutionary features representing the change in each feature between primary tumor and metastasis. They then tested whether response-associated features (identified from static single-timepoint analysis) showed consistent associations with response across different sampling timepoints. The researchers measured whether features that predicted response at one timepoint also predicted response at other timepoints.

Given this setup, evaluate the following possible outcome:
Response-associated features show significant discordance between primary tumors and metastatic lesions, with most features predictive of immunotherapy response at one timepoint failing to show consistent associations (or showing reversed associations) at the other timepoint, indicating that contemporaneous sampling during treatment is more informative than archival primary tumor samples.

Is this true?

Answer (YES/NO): YES